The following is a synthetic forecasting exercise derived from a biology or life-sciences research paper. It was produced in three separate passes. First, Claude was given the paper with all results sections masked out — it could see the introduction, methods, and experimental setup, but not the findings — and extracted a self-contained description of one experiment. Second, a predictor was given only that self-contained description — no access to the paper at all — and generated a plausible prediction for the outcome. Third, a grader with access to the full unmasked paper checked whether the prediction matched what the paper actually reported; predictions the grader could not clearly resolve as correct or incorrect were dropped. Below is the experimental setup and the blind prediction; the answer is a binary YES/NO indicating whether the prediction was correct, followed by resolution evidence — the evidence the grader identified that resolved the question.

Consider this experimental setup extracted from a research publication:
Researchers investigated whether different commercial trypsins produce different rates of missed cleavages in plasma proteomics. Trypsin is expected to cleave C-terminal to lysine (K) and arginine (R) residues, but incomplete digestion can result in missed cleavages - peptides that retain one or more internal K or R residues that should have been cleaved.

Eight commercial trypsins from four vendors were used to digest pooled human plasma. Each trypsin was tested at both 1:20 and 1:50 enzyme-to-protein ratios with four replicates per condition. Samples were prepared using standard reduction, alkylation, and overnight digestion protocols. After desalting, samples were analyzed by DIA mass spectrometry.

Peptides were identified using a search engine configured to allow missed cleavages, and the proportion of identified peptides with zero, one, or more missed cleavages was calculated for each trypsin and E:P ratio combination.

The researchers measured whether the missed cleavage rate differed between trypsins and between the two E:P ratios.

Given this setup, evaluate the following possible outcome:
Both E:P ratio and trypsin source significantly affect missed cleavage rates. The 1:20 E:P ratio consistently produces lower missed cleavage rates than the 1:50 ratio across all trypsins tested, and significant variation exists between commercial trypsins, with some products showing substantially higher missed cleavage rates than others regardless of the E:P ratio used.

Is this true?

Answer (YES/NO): YES